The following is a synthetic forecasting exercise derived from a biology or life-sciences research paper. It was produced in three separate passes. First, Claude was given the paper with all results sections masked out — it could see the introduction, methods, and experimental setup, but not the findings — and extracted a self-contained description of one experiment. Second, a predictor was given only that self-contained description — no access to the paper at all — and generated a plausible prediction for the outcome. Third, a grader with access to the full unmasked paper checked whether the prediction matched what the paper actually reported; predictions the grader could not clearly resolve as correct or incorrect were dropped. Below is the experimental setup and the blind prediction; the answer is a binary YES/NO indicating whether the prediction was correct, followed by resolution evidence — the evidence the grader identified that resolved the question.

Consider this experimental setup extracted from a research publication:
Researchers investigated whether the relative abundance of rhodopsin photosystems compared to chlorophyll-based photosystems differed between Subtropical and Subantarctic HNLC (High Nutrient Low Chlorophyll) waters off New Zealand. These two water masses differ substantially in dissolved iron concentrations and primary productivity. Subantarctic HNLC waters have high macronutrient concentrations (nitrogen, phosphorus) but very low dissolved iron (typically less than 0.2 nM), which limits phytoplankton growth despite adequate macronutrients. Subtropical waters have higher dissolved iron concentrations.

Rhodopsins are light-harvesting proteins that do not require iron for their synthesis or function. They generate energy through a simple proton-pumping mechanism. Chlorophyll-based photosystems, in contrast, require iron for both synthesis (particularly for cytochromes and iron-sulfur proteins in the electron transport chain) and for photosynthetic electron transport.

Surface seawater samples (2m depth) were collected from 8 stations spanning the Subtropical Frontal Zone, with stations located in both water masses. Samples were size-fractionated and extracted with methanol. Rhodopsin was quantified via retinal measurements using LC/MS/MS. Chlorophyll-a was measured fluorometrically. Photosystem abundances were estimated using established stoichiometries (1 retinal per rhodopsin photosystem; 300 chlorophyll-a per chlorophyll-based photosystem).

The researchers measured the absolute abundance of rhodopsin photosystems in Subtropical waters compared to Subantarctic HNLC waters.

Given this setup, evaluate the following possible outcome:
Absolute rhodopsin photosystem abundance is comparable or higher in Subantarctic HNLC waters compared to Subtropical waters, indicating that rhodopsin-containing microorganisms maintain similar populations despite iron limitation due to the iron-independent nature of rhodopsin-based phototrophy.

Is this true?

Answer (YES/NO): YES